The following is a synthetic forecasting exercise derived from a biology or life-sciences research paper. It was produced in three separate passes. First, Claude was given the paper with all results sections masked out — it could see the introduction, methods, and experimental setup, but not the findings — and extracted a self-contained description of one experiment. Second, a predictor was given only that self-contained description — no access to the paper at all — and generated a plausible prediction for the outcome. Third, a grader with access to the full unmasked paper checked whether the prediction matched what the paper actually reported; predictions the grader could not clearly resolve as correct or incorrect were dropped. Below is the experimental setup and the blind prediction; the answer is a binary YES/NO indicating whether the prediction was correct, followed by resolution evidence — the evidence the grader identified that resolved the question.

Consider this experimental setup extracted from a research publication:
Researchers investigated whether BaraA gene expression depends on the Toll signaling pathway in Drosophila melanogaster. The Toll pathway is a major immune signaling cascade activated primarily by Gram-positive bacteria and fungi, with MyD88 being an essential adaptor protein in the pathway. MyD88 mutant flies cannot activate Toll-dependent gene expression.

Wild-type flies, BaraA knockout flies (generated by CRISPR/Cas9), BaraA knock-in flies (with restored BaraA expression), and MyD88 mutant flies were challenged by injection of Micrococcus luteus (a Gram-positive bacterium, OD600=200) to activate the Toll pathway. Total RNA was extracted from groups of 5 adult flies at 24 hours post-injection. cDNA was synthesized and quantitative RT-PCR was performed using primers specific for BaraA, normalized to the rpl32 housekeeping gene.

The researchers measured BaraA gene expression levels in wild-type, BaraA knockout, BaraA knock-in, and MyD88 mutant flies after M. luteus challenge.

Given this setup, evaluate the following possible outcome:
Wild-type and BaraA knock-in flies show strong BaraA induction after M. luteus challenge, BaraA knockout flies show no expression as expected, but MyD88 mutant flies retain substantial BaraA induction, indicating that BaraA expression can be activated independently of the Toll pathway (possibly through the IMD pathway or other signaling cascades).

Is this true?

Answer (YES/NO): NO